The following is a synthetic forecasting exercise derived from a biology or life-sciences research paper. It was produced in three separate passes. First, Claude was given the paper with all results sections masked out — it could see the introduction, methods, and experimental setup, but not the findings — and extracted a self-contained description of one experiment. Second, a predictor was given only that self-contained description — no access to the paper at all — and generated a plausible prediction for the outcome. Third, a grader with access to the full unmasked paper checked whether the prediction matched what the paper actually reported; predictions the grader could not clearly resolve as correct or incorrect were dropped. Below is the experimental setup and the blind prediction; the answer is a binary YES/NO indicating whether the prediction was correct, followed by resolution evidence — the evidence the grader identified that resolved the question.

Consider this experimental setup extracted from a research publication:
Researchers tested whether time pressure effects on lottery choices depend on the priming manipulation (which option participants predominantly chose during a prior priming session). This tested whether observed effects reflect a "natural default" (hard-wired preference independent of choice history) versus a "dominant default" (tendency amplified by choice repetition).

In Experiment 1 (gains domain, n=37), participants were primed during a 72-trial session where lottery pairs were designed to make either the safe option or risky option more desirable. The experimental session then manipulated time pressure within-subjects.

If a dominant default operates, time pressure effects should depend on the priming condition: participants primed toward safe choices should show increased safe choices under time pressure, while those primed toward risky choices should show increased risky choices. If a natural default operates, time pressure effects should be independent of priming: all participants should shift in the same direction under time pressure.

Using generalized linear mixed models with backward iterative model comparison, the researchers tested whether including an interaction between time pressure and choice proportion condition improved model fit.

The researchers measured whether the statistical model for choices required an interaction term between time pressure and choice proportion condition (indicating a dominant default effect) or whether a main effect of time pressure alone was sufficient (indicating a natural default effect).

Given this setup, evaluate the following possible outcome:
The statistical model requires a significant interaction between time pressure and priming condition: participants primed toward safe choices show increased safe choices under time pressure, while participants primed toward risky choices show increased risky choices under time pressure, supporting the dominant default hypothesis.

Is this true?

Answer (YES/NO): NO